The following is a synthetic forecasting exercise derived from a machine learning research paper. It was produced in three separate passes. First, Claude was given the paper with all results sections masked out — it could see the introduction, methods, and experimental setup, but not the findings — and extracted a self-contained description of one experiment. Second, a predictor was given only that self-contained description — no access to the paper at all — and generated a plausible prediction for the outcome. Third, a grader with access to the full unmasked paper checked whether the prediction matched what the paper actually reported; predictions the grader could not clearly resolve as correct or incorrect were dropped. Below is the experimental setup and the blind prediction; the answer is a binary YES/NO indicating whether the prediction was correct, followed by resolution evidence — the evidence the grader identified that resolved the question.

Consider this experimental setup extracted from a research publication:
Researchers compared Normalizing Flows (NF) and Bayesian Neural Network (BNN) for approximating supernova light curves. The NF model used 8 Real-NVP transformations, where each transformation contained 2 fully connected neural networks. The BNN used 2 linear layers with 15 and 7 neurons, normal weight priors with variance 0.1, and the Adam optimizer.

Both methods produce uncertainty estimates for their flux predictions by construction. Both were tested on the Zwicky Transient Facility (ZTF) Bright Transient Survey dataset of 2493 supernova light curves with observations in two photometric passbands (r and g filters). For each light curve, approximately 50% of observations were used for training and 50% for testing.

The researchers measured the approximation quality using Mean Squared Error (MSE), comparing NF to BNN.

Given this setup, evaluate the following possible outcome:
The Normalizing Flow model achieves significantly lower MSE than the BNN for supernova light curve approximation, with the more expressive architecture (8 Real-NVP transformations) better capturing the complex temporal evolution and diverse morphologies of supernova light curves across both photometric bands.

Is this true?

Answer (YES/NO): NO